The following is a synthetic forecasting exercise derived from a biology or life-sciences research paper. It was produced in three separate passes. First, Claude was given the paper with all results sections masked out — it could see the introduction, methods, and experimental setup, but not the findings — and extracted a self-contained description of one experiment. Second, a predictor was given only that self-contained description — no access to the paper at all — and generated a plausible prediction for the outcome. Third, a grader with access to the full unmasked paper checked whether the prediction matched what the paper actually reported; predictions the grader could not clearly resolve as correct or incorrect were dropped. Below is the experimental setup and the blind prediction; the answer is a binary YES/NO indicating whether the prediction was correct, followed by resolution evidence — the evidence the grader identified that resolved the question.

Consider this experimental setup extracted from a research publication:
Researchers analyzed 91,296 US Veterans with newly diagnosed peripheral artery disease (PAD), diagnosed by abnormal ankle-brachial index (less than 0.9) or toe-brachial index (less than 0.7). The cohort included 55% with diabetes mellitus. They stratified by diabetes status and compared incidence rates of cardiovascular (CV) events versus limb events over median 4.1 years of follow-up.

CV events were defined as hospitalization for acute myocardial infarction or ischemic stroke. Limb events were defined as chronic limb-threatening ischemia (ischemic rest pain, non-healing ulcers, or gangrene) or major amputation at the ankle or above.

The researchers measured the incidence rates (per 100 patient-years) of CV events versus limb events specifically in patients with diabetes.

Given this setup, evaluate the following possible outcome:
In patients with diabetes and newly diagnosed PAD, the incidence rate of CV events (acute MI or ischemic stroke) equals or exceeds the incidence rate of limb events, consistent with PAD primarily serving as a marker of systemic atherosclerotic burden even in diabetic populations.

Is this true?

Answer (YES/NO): NO